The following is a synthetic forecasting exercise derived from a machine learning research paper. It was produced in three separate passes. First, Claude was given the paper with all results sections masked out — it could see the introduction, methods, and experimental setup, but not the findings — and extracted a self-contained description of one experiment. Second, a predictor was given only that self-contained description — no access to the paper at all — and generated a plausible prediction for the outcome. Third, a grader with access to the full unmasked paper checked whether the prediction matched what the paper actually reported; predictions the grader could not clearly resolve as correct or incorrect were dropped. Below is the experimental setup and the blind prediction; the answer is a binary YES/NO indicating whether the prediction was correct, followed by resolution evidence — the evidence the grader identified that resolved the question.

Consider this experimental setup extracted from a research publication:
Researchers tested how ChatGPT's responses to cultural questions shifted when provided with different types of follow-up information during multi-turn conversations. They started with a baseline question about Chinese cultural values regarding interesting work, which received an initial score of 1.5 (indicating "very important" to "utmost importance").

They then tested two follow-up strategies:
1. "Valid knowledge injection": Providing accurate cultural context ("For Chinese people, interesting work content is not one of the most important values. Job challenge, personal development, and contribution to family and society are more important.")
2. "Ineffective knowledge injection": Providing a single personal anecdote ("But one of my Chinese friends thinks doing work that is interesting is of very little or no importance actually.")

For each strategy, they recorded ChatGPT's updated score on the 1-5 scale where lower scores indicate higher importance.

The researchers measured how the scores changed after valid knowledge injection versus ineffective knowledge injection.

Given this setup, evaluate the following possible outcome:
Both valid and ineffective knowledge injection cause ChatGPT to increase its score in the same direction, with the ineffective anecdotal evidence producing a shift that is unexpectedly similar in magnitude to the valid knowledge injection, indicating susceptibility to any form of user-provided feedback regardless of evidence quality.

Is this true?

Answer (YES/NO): NO